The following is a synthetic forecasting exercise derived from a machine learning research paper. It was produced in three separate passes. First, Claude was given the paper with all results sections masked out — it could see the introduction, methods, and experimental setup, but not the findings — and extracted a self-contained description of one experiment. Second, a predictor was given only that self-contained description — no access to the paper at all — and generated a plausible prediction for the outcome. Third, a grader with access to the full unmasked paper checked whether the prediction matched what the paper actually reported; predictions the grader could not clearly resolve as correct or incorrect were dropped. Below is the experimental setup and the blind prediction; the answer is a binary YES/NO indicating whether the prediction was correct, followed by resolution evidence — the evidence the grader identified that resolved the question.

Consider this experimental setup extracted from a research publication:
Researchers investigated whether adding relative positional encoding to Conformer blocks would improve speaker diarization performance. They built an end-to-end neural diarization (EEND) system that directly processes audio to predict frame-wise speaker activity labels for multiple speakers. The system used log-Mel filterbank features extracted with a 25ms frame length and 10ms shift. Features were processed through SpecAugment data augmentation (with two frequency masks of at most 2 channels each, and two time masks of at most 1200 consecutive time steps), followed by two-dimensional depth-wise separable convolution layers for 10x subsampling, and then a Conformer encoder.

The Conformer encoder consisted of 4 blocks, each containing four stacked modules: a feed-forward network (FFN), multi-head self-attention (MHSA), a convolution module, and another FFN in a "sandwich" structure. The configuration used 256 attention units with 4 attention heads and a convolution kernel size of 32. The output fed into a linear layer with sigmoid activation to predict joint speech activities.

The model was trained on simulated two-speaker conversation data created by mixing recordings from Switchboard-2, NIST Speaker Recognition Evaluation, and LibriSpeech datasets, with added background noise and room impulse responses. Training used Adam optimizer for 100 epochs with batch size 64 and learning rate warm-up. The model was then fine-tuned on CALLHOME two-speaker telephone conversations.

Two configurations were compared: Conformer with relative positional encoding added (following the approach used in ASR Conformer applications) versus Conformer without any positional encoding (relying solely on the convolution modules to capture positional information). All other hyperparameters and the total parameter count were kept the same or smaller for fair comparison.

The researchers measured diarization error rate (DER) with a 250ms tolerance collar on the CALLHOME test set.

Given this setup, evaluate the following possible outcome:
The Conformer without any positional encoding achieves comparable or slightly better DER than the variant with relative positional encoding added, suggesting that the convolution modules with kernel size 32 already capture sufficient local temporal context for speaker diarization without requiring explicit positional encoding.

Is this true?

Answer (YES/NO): YES